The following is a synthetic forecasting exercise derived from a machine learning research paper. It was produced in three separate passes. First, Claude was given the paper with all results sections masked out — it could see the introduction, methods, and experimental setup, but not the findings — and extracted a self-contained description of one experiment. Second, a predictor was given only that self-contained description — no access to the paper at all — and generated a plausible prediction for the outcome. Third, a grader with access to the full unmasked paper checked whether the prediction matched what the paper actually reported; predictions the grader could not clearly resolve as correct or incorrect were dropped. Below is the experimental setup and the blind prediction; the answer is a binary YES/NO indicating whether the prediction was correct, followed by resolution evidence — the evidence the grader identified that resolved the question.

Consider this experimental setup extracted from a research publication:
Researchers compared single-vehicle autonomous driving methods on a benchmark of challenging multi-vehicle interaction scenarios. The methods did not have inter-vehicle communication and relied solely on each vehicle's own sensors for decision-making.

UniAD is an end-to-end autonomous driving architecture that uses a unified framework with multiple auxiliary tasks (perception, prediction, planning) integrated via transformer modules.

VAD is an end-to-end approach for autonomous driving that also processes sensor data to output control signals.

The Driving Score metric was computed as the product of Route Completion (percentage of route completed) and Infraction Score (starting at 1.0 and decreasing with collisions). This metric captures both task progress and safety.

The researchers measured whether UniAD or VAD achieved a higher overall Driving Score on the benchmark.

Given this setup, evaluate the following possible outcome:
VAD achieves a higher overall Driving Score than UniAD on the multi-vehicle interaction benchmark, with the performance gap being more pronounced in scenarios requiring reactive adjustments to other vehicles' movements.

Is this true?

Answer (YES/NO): NO